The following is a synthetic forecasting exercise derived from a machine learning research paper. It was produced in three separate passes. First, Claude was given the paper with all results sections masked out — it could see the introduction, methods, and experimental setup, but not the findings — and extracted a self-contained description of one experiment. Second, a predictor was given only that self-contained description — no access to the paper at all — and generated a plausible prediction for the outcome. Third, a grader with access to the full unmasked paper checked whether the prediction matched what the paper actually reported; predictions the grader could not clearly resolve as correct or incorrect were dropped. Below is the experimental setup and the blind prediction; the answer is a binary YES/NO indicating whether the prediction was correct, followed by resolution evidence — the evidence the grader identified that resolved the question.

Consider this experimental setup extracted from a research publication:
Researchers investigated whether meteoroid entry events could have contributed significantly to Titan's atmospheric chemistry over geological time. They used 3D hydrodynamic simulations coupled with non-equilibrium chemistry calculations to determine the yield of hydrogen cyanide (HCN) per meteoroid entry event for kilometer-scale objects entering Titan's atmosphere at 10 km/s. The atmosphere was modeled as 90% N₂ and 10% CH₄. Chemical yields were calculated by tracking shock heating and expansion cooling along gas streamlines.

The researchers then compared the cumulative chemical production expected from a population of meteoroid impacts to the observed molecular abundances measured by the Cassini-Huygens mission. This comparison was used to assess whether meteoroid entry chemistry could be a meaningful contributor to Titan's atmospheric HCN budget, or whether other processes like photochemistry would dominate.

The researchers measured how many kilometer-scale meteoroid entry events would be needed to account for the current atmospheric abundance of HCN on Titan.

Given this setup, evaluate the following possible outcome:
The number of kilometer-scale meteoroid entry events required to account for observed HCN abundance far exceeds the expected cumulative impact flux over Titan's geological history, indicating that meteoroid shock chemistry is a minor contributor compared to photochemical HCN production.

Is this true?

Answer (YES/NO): NO